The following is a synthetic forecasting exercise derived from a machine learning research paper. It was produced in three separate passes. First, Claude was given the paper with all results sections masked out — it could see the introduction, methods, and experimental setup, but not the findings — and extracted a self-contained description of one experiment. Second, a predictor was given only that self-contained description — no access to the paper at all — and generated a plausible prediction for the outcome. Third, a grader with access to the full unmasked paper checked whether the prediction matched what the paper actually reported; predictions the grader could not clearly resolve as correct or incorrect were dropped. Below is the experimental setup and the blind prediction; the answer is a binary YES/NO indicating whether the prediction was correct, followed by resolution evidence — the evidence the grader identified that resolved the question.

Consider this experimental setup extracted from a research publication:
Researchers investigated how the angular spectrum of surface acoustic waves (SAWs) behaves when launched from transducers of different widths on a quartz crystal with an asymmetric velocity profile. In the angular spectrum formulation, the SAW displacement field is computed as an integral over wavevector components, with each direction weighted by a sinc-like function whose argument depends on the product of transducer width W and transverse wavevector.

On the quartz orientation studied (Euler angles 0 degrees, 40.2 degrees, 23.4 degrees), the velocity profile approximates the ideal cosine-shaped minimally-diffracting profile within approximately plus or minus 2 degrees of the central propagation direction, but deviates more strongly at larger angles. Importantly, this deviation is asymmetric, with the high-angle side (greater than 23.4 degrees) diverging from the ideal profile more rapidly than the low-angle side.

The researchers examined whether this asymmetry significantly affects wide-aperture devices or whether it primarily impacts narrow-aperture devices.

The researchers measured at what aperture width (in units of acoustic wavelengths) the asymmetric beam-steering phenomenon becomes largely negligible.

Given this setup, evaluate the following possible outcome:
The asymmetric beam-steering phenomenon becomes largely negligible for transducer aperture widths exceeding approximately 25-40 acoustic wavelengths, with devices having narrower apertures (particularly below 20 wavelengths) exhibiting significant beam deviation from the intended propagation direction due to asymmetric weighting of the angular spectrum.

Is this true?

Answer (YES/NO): NO